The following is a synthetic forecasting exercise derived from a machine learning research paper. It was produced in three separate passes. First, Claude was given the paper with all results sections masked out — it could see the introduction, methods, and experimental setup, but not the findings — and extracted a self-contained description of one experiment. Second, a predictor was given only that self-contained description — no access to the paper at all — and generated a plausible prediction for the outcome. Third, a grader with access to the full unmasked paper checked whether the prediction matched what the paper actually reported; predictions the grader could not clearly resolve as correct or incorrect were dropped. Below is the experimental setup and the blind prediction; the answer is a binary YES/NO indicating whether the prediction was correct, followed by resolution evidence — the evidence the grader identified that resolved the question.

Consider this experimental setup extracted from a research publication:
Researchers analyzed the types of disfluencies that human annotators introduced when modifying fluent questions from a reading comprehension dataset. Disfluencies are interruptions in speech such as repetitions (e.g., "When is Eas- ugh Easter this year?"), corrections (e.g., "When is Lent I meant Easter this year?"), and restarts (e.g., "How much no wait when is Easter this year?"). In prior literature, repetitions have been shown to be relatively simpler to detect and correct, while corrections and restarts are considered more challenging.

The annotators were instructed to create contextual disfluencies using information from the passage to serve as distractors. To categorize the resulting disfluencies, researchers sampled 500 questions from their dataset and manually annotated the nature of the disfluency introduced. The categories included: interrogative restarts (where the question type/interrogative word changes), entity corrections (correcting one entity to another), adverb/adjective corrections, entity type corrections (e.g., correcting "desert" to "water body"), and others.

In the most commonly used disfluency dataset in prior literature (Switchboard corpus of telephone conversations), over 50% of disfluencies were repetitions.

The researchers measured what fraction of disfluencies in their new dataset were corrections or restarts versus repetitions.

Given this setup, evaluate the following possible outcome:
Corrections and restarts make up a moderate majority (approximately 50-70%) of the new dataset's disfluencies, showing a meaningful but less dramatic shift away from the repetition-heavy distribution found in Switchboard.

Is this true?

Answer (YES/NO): NO